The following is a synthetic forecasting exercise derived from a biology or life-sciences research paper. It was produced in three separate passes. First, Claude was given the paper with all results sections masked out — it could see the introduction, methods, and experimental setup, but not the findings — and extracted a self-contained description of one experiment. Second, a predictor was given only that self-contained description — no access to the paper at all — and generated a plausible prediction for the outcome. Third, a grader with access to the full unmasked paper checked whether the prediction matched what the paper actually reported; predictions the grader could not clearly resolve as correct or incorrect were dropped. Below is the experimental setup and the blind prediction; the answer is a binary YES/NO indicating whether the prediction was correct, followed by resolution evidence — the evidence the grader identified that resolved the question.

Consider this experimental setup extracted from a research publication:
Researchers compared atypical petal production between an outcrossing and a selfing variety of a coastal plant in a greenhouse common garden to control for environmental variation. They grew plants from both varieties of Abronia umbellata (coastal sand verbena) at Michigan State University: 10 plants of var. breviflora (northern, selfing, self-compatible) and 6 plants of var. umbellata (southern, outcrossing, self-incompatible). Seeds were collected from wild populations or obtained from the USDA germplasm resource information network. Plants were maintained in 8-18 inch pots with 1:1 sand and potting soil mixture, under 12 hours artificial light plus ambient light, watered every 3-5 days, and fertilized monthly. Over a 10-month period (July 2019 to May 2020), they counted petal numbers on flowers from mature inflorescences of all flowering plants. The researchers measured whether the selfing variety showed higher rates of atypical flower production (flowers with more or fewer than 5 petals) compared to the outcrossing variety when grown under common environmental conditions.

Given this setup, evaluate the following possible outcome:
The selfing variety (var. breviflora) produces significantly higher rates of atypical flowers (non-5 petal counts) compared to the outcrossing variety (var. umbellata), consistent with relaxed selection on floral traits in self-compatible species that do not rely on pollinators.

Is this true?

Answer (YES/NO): YES